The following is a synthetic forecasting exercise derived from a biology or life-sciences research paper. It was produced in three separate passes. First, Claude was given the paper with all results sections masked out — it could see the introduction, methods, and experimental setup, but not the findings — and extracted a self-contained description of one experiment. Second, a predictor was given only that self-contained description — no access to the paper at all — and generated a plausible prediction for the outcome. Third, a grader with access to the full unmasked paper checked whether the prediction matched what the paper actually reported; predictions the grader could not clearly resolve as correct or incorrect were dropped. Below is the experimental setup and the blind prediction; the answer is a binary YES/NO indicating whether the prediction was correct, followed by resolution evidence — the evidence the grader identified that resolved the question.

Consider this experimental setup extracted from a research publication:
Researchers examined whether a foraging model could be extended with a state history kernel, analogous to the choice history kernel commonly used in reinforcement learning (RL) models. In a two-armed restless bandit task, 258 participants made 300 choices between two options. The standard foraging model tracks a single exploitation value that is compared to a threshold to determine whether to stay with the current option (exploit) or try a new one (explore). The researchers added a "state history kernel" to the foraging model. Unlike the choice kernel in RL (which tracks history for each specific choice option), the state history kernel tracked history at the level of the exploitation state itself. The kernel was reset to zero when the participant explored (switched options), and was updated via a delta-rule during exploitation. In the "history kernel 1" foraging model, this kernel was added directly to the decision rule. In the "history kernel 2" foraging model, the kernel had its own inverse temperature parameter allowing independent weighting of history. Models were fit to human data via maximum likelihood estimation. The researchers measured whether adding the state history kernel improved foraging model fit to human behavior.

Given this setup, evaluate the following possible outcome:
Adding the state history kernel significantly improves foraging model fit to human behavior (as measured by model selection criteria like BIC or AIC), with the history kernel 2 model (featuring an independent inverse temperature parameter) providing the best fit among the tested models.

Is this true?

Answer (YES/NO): YES